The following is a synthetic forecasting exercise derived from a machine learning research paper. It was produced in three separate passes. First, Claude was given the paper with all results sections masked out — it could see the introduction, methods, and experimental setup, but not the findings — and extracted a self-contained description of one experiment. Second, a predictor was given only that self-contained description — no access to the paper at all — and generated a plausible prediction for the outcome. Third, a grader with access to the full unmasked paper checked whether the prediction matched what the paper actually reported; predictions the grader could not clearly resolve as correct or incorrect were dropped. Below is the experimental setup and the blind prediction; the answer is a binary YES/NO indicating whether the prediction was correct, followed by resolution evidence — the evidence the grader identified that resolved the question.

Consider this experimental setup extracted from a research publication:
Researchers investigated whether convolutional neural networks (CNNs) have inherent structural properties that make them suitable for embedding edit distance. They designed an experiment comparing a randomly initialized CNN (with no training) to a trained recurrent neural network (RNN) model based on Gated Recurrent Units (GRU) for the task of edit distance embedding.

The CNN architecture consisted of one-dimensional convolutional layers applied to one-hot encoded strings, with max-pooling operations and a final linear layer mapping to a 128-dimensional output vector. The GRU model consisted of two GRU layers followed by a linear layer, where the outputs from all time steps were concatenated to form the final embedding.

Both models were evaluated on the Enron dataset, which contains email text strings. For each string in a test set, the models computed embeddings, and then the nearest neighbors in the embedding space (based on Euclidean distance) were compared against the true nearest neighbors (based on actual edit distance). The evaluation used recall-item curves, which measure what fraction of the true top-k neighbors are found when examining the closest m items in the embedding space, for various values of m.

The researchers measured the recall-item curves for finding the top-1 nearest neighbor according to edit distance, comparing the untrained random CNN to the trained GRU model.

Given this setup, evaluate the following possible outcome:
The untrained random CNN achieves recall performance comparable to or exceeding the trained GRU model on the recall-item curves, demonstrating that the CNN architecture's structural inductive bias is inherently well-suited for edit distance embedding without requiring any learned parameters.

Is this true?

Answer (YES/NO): YES